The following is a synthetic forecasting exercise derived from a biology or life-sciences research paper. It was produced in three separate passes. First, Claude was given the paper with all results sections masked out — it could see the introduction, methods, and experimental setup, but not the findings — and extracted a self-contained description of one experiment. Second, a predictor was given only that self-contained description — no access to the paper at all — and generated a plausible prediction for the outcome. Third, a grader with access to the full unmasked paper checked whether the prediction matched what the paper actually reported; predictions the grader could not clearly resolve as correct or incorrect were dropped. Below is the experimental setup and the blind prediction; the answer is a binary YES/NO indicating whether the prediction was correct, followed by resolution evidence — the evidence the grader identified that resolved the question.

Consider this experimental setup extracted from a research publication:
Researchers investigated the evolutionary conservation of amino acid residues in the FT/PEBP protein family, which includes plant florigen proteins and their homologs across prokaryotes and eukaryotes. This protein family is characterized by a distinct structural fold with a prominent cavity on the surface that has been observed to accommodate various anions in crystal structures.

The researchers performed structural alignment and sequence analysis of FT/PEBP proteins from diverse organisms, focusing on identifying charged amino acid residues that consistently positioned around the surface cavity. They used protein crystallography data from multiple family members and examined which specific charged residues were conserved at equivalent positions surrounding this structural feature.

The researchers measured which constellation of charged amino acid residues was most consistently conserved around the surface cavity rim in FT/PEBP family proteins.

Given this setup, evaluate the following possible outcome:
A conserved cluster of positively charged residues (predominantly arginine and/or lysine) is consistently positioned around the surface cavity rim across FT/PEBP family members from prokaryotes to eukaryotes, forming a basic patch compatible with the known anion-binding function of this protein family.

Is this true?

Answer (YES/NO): NO